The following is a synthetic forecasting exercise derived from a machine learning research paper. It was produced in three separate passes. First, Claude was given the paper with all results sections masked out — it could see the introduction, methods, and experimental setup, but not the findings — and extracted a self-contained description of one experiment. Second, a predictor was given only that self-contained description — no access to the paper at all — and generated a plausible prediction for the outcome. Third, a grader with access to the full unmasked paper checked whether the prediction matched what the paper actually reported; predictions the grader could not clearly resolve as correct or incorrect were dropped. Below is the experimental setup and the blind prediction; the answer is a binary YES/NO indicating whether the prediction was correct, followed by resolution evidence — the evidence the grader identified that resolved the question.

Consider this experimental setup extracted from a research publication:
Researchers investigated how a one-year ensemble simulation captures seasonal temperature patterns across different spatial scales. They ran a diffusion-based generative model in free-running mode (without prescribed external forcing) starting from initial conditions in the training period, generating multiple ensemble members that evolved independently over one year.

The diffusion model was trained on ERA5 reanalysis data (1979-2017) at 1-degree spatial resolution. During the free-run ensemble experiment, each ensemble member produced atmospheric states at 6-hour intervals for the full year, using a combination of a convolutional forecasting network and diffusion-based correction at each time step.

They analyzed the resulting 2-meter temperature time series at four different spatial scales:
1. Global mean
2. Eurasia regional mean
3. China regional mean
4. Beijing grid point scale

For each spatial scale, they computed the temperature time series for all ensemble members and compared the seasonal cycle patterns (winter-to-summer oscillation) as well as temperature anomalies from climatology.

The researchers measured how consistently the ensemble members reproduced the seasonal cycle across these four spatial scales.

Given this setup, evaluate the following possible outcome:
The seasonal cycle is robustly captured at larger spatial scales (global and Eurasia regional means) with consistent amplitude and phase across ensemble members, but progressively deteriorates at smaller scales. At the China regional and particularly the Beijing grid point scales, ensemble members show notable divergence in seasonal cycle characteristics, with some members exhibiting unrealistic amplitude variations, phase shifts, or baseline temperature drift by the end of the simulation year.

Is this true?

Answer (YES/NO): NO